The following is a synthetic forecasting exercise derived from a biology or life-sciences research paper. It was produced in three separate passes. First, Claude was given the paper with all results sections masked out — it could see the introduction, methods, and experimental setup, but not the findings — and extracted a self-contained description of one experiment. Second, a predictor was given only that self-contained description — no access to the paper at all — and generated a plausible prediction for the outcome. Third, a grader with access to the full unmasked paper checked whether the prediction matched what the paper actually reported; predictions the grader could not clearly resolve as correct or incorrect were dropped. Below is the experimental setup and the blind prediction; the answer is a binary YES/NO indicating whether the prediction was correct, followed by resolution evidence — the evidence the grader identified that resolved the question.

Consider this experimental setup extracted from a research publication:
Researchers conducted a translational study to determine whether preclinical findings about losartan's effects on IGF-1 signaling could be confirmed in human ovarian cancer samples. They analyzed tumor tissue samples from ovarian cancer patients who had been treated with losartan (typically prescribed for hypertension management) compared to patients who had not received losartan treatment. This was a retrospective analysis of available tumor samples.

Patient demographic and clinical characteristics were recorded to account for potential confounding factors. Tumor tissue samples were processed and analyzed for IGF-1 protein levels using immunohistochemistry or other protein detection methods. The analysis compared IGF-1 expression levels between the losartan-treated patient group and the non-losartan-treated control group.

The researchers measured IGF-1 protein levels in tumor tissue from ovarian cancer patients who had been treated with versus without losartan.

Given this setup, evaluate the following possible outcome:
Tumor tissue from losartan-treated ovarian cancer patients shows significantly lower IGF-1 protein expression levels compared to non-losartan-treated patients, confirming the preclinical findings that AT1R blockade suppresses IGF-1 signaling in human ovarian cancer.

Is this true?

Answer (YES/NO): YES